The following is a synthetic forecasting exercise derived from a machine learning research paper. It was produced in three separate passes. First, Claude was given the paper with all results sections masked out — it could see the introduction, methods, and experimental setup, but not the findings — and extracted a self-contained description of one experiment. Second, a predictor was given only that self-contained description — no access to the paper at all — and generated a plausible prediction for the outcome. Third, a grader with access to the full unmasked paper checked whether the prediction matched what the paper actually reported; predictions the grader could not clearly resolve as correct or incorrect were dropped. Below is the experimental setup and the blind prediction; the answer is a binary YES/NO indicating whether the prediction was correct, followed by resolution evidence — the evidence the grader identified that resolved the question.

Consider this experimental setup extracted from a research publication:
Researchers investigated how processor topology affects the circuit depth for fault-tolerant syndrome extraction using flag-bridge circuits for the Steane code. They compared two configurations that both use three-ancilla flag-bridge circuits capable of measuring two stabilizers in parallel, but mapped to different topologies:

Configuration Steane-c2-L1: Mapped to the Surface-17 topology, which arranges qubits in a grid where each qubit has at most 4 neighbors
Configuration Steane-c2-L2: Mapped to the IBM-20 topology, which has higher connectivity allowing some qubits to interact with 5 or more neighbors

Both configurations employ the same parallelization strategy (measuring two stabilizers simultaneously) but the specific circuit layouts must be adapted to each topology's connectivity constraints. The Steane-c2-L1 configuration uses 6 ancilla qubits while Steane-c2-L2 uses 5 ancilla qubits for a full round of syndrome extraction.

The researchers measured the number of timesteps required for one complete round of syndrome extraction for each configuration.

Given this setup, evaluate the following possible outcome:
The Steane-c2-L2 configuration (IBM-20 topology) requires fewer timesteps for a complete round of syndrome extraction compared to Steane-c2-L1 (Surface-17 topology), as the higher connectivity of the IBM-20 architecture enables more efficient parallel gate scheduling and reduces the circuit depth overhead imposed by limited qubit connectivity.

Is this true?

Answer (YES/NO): YES